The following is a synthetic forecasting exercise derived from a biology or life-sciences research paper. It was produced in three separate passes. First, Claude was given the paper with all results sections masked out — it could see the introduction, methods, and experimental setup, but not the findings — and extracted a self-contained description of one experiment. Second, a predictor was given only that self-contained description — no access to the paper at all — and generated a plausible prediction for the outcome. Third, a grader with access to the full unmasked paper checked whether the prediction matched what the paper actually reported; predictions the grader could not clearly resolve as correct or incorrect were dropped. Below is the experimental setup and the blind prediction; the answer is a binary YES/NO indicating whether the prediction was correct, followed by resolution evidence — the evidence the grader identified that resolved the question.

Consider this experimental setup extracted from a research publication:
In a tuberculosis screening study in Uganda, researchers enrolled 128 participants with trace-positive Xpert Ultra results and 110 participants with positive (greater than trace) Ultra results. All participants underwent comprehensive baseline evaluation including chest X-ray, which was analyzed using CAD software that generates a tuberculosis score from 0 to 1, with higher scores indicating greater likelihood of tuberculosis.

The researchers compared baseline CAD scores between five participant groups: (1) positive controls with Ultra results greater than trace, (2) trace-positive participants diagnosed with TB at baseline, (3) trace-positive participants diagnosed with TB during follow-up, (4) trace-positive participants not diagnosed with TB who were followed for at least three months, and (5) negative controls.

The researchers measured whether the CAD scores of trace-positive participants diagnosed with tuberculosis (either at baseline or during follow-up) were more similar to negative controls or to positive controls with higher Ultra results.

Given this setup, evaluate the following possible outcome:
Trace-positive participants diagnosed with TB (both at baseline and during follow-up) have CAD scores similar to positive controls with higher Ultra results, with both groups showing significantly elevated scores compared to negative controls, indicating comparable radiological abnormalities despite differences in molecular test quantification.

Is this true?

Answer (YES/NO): YES